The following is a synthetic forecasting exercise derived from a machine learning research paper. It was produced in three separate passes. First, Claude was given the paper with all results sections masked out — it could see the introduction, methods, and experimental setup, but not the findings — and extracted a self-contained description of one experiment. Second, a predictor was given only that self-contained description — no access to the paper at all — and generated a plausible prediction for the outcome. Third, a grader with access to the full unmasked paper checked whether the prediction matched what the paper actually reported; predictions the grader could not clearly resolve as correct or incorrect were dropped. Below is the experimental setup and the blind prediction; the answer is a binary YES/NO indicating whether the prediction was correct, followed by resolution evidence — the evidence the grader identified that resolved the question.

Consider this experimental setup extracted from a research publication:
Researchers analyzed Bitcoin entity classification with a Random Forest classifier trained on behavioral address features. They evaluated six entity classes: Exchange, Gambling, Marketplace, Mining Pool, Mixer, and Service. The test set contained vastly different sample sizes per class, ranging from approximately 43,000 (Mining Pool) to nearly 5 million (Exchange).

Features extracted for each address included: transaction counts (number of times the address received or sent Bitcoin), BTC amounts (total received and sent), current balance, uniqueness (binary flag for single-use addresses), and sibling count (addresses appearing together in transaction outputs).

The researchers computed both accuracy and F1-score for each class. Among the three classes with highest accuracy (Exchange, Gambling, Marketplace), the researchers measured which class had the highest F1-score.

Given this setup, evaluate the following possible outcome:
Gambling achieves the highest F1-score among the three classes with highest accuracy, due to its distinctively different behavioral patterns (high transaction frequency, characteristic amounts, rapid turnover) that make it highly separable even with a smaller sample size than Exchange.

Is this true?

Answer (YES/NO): NO